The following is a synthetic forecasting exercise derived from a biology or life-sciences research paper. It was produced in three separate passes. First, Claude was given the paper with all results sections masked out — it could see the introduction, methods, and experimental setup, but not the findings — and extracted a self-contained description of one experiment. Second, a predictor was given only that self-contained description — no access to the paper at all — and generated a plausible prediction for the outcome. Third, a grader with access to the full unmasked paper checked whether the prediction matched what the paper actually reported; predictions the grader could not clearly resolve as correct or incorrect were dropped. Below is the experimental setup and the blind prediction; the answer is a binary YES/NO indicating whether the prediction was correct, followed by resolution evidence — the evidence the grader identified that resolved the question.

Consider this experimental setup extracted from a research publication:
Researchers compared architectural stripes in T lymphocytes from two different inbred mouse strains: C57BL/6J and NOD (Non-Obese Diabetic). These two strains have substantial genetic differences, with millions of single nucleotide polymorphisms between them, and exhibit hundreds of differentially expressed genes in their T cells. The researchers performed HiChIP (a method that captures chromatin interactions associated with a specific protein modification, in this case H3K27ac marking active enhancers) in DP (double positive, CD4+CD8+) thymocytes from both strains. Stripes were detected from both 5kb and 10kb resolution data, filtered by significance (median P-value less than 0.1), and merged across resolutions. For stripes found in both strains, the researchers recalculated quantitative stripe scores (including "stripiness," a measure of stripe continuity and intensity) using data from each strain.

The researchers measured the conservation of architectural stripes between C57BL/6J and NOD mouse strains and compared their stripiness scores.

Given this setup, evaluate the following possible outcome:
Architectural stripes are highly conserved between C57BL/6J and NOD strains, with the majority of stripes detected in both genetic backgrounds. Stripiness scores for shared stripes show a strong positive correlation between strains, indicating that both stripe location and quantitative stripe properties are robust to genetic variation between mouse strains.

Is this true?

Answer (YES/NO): YES